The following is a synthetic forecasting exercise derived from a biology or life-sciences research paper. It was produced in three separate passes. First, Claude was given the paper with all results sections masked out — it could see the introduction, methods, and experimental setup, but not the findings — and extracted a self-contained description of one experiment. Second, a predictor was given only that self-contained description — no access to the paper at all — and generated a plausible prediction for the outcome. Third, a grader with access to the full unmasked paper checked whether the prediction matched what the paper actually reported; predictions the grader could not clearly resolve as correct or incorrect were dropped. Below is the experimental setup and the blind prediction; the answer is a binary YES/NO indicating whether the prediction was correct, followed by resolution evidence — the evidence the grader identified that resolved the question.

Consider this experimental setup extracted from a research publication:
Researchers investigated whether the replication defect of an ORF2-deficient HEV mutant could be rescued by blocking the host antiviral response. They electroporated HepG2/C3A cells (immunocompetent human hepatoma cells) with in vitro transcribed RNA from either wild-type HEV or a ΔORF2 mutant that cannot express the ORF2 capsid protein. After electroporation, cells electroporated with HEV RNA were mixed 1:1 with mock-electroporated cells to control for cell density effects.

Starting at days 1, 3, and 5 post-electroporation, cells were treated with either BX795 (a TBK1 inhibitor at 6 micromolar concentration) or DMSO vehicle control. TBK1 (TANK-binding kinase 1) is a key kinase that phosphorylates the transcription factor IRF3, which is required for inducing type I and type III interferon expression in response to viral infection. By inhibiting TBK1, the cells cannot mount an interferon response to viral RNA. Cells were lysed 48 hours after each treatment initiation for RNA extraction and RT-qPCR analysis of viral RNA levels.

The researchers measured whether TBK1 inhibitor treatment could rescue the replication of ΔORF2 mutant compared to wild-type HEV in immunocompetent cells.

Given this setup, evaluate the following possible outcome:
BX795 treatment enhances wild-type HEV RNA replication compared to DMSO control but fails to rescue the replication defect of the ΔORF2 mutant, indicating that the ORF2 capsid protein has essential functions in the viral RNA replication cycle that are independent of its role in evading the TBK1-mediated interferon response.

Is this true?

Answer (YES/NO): NO